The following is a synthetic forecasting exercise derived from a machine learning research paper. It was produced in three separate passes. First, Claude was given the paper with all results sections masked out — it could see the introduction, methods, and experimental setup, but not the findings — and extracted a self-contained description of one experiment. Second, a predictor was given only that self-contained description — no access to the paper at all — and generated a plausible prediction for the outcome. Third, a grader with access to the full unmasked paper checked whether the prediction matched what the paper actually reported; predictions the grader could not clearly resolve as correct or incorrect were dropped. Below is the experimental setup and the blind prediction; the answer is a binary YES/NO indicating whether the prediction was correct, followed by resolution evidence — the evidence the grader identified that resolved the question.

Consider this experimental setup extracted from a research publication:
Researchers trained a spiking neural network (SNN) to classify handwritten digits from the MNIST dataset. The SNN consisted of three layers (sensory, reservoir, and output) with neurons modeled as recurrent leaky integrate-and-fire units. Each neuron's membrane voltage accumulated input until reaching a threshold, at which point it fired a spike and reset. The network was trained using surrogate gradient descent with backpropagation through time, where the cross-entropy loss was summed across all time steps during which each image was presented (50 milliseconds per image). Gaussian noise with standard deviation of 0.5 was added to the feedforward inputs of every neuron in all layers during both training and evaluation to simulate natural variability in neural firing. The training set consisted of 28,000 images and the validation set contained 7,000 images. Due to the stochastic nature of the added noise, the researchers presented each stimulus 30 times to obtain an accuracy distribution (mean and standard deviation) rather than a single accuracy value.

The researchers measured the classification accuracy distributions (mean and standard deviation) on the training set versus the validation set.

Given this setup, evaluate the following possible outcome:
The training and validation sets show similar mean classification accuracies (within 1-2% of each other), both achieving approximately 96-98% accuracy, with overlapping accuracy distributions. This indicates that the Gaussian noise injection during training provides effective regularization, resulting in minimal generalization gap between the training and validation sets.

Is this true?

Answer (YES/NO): NO